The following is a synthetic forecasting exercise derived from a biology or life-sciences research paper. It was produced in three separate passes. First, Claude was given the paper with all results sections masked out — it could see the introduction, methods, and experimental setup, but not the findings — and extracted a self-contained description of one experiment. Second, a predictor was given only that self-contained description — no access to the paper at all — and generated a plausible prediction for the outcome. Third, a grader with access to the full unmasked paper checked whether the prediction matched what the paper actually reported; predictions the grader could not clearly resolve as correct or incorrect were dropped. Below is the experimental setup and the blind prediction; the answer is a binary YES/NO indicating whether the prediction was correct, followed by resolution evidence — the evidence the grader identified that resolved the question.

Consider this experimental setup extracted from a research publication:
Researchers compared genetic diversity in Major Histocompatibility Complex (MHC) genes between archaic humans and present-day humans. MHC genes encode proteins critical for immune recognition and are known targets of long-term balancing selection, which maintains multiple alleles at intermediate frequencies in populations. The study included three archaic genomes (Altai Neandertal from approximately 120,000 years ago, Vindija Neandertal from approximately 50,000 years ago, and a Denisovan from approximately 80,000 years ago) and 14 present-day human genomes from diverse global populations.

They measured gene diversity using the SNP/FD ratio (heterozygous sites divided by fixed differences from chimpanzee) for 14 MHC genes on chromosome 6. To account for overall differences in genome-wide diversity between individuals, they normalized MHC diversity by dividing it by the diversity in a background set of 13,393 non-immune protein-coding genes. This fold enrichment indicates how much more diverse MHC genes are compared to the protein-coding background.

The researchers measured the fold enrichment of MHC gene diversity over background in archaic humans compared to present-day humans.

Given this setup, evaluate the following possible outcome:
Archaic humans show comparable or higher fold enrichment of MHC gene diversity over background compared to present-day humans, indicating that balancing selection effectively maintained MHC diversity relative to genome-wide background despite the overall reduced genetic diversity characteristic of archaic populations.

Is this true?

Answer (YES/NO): YES